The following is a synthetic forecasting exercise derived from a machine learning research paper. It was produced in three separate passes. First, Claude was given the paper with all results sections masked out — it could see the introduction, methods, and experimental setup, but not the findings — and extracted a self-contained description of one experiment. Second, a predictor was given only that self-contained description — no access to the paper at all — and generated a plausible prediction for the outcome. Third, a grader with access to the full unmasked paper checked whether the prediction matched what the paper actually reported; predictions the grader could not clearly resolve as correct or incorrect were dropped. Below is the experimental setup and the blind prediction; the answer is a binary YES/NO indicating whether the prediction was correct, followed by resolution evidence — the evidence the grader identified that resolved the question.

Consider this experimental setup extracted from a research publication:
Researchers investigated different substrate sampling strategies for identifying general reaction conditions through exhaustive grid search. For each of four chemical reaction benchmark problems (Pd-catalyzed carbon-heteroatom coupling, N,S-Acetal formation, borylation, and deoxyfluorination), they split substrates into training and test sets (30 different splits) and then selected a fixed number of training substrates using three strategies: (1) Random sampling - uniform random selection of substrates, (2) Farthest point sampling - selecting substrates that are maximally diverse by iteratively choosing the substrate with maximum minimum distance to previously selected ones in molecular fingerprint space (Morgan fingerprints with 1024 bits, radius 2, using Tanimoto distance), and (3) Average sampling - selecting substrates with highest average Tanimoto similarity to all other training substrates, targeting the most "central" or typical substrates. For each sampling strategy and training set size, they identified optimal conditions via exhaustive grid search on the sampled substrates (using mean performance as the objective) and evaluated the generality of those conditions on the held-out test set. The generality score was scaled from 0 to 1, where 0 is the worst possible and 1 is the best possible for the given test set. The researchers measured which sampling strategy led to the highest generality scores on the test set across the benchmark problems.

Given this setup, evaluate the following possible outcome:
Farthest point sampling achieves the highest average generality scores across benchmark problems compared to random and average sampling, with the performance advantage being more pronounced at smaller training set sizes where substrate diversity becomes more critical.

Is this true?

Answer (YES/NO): NO